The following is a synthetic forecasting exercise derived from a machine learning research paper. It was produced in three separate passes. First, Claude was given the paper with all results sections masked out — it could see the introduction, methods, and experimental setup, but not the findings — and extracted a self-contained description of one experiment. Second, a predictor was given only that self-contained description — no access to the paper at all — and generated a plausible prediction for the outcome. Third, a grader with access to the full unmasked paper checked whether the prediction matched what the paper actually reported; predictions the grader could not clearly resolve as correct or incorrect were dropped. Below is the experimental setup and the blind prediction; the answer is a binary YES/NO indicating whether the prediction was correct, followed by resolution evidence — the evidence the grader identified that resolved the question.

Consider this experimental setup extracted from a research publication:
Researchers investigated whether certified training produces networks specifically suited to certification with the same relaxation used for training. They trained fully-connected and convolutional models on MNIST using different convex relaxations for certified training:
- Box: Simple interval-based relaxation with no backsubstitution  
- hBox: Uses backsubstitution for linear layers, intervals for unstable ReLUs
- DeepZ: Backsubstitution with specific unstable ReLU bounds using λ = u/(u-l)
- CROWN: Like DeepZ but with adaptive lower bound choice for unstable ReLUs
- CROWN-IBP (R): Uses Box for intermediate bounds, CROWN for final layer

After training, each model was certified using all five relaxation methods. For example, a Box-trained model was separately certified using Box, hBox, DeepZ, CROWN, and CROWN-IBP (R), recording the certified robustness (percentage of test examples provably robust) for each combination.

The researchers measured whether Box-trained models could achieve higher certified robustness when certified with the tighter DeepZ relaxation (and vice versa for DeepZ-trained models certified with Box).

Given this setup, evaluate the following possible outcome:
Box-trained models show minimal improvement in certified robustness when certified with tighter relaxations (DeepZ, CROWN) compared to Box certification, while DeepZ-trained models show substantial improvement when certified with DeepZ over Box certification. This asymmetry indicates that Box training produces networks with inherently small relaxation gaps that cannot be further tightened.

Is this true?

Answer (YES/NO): NO